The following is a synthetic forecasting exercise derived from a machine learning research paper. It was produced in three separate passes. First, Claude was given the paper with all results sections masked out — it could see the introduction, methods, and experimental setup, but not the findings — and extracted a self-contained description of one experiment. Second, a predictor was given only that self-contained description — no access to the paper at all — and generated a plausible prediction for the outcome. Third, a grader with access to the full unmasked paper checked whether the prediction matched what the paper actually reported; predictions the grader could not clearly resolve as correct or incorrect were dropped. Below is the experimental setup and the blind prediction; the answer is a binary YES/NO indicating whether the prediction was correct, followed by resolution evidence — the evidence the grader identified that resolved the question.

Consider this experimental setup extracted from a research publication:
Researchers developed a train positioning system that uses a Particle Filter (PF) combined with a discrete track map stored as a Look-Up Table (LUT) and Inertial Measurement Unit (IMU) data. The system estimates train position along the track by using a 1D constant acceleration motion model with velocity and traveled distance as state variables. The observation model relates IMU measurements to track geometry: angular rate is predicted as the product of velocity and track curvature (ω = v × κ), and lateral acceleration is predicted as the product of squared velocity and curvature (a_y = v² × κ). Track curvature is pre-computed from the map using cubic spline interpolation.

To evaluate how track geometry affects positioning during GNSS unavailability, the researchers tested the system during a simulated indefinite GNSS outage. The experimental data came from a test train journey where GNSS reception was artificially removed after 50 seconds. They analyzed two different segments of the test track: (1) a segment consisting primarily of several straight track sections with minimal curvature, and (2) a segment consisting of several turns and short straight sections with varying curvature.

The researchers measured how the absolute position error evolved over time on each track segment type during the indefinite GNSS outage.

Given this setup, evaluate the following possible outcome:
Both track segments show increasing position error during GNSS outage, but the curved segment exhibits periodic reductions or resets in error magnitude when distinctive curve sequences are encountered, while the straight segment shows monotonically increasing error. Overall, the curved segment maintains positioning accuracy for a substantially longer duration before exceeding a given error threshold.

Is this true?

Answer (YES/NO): NO